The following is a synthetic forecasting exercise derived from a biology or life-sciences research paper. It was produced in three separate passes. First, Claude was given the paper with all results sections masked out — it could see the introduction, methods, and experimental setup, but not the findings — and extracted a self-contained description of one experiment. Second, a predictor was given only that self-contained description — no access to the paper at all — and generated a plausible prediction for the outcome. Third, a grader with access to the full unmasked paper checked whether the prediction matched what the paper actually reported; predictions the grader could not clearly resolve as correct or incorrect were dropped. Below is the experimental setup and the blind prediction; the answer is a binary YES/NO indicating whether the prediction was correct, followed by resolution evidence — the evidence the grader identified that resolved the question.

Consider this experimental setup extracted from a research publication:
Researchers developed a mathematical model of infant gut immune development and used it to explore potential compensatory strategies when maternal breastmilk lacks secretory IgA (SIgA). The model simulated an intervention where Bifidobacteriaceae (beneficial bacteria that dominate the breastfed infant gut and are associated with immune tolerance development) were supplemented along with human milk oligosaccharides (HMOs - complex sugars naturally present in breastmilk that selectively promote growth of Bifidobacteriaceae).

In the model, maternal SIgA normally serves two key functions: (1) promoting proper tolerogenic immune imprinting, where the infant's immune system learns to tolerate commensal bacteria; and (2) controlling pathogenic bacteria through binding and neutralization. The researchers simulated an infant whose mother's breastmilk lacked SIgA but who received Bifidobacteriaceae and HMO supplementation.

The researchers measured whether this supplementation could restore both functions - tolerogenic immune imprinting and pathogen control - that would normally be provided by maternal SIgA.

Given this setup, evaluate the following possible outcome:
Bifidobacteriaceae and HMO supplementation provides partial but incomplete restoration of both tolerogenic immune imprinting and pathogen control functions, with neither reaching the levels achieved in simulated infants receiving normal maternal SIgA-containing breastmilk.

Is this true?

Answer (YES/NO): NO